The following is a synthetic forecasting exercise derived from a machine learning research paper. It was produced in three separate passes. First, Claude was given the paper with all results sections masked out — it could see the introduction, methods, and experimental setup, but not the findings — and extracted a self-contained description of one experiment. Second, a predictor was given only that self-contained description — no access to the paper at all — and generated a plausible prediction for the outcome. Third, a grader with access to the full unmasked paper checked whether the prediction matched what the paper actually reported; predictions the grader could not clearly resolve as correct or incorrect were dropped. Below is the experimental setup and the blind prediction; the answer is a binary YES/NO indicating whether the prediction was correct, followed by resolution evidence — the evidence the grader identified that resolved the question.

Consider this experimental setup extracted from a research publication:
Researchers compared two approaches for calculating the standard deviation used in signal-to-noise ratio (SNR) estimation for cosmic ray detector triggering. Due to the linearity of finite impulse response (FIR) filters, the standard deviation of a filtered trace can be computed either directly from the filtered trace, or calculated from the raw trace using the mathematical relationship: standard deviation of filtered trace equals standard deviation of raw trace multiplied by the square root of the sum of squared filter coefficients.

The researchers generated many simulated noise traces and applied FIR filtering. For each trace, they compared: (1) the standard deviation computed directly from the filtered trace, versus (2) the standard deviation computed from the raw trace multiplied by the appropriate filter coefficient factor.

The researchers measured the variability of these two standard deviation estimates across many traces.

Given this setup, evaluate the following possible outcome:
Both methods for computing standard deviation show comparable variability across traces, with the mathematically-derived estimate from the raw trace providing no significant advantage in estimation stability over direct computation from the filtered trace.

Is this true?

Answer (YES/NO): NO